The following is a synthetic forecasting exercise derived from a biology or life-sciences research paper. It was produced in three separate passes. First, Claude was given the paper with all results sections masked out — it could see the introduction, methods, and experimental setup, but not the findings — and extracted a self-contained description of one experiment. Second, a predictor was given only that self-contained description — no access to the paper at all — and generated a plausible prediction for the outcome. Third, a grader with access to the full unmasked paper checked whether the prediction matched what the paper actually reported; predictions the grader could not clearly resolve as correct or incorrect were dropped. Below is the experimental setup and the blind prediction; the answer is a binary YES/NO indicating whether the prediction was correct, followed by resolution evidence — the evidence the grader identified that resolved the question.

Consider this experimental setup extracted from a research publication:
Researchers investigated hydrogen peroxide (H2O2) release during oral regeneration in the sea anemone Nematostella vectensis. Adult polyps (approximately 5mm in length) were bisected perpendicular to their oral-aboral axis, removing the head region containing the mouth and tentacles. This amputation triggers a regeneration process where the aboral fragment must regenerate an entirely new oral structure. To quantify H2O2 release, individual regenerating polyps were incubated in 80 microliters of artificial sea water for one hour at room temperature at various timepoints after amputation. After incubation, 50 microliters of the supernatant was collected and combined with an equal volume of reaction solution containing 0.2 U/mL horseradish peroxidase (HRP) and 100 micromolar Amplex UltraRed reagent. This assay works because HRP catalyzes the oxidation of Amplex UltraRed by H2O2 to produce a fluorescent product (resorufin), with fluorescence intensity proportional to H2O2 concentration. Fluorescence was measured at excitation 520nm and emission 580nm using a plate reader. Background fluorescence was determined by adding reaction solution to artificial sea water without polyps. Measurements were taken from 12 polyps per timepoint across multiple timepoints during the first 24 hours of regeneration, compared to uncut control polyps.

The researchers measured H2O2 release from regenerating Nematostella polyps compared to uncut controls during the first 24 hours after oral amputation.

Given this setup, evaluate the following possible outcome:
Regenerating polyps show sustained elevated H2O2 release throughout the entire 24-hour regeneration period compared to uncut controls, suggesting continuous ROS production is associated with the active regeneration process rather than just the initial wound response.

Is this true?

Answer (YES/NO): NO